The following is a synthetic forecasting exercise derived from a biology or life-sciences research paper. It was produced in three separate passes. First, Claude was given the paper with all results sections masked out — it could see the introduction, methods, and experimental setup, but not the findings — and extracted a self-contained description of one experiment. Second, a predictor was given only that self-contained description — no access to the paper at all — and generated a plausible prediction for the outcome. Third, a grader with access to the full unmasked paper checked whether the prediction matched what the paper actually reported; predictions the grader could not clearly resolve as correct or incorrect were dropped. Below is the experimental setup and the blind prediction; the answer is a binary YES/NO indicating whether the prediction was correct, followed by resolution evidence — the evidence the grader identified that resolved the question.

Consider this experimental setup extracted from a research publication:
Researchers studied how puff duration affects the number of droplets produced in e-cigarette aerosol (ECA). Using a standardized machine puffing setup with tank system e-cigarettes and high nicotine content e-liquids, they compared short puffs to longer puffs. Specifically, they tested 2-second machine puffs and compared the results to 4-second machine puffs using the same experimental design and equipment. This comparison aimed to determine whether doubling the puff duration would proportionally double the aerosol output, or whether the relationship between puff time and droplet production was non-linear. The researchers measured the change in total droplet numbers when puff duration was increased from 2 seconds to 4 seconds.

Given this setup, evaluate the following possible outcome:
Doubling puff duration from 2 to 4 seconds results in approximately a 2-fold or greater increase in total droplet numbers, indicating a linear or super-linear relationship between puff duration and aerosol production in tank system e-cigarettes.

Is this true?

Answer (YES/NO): NO